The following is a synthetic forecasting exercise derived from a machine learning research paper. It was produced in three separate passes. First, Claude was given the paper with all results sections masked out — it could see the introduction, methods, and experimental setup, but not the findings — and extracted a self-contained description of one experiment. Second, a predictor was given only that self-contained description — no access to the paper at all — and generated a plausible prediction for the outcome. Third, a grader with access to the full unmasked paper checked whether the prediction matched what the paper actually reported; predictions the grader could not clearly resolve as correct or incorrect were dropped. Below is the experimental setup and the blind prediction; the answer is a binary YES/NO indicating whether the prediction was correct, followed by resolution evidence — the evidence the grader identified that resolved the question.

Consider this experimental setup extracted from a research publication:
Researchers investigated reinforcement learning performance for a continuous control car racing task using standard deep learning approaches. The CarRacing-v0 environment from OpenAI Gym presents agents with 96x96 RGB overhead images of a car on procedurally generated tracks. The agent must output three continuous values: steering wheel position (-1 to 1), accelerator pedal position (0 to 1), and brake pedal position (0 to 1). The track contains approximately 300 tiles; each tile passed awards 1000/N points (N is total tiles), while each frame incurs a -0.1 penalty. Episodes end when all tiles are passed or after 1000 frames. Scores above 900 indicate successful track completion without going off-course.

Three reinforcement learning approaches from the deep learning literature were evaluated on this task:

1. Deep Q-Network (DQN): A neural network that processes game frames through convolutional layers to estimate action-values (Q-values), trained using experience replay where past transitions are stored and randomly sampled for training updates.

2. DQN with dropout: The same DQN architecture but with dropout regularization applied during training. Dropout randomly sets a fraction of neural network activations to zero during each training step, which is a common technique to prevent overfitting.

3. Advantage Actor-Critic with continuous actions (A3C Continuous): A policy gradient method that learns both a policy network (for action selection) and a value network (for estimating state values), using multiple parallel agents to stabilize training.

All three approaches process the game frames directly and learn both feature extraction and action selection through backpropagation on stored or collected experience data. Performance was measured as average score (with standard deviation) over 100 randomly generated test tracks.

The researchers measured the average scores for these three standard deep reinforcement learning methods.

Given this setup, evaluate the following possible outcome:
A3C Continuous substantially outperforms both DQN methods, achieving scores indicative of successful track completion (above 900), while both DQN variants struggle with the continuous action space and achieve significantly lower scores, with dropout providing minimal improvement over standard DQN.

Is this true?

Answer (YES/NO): NO